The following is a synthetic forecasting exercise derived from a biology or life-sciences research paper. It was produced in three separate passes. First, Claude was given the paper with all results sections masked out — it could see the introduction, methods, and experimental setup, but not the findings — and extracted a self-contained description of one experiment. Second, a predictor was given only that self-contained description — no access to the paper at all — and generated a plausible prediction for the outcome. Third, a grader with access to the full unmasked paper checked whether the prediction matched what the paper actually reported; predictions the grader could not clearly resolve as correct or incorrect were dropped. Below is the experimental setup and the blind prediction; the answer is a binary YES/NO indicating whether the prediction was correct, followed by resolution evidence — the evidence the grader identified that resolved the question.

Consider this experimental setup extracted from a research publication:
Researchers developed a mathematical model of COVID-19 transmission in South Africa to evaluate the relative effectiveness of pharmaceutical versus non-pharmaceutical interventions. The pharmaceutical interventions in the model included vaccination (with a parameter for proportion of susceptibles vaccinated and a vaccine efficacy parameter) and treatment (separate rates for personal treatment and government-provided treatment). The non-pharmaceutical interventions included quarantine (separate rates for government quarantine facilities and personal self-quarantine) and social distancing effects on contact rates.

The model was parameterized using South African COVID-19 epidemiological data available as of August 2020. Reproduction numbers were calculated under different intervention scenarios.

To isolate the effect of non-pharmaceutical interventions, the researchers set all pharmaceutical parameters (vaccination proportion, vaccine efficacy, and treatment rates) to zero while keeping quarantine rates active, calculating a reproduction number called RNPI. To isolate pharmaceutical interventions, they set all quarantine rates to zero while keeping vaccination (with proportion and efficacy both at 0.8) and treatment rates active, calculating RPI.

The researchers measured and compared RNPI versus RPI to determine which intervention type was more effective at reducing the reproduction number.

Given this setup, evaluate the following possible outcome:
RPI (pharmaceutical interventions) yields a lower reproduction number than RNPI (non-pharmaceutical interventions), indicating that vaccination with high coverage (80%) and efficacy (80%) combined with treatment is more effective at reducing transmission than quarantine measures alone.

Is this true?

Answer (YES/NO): YES